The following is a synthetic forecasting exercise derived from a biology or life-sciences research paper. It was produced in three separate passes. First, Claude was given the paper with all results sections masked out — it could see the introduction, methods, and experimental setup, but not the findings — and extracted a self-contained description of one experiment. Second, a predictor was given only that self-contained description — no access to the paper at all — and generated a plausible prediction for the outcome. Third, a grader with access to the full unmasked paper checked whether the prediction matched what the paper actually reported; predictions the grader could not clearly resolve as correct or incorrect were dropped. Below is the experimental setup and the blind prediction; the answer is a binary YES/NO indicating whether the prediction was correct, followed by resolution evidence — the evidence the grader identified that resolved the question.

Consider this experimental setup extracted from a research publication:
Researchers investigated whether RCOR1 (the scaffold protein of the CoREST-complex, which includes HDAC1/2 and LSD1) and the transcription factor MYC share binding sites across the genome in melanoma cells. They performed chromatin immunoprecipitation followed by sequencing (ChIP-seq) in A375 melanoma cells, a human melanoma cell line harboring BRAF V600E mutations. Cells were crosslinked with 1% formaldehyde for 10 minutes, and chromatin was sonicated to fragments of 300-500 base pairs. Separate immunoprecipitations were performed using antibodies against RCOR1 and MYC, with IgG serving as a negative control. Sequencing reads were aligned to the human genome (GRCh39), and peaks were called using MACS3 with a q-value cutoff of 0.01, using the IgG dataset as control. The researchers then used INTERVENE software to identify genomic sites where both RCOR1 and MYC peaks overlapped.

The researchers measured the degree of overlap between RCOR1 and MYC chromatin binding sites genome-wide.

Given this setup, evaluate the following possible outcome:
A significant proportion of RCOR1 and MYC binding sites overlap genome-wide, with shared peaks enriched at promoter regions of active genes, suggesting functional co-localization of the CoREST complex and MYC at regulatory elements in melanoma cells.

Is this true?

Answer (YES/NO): YES